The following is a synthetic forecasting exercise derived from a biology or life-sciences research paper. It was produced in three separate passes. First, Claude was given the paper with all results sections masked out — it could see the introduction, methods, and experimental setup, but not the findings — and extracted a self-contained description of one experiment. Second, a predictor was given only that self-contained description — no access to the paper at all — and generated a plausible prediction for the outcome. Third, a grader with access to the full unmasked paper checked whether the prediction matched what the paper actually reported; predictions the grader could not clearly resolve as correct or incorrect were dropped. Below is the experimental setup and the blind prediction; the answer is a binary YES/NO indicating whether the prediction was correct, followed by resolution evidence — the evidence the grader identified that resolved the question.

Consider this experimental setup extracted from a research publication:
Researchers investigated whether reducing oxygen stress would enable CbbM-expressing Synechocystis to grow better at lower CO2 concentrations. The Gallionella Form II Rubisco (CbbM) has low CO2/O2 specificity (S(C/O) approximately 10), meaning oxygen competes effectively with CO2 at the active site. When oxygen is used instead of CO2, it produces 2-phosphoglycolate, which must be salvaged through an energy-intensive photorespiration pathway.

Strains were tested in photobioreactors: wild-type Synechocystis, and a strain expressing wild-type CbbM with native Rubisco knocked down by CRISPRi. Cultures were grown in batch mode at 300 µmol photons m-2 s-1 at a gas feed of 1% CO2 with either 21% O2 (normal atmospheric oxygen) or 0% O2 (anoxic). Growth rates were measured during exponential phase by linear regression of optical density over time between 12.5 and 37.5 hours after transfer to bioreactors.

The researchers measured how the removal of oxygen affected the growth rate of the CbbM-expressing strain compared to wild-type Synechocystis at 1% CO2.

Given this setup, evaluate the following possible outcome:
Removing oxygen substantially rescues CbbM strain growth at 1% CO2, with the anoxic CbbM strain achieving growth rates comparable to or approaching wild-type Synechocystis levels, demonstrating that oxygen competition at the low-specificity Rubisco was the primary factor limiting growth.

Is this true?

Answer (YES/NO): NO